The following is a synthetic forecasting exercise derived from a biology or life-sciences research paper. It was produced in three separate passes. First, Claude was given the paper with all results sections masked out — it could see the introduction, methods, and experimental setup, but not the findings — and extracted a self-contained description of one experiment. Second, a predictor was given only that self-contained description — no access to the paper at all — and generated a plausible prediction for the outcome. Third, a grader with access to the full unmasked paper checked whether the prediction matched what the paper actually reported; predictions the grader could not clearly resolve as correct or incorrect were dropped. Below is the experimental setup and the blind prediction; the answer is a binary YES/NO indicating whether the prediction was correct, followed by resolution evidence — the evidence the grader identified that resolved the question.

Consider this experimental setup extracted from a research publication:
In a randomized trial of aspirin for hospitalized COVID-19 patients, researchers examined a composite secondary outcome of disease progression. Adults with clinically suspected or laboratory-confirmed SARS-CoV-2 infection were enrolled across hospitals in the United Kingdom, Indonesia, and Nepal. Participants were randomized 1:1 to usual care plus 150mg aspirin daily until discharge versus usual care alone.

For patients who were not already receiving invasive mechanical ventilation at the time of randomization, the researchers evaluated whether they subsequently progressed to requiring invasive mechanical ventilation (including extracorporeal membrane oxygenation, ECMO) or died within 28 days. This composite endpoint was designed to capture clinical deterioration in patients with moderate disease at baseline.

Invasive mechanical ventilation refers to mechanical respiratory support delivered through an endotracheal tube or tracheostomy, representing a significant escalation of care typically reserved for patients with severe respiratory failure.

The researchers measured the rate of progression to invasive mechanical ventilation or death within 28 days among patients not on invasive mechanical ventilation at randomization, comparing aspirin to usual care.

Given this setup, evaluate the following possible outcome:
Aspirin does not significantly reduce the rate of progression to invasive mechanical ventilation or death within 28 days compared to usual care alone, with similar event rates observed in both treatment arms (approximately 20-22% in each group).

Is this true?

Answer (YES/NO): YES